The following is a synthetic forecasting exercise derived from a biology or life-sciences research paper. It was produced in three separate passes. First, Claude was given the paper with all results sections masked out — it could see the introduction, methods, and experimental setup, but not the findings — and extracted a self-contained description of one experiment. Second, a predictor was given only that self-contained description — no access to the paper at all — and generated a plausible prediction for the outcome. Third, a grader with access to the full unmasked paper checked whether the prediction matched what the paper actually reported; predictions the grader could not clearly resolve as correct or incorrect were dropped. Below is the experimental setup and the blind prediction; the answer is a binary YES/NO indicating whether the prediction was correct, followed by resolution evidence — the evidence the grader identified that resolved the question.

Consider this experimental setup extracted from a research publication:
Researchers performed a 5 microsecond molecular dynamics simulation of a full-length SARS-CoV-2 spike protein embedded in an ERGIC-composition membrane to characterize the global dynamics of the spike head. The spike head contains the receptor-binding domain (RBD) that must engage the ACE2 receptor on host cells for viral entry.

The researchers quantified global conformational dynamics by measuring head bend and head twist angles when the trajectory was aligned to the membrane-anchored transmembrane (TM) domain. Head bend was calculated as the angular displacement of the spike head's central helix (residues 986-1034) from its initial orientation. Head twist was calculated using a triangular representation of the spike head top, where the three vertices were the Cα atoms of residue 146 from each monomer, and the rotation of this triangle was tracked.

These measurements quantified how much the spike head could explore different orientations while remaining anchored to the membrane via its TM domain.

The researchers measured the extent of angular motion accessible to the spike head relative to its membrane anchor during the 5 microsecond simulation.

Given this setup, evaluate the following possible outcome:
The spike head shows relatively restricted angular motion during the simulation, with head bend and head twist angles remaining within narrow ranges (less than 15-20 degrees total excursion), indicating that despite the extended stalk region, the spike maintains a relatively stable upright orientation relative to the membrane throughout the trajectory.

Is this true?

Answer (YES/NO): NO